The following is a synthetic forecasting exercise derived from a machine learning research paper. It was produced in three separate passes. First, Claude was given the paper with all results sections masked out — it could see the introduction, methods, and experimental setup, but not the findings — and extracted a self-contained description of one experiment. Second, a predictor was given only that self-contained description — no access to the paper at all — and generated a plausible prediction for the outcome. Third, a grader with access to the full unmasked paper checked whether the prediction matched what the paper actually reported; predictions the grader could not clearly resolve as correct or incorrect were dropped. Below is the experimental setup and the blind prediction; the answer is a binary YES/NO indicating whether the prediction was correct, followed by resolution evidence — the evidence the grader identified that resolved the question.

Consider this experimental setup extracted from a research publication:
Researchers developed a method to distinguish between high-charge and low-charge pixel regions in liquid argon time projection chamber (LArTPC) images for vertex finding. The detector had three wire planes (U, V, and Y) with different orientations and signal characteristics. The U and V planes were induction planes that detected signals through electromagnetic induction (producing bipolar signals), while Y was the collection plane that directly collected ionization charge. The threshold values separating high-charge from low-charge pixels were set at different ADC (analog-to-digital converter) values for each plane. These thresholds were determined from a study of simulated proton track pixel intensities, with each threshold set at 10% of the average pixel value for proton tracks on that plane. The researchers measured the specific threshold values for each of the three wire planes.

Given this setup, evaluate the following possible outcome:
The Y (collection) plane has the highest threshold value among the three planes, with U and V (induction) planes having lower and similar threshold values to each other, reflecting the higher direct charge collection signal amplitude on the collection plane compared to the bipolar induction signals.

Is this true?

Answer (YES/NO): NO